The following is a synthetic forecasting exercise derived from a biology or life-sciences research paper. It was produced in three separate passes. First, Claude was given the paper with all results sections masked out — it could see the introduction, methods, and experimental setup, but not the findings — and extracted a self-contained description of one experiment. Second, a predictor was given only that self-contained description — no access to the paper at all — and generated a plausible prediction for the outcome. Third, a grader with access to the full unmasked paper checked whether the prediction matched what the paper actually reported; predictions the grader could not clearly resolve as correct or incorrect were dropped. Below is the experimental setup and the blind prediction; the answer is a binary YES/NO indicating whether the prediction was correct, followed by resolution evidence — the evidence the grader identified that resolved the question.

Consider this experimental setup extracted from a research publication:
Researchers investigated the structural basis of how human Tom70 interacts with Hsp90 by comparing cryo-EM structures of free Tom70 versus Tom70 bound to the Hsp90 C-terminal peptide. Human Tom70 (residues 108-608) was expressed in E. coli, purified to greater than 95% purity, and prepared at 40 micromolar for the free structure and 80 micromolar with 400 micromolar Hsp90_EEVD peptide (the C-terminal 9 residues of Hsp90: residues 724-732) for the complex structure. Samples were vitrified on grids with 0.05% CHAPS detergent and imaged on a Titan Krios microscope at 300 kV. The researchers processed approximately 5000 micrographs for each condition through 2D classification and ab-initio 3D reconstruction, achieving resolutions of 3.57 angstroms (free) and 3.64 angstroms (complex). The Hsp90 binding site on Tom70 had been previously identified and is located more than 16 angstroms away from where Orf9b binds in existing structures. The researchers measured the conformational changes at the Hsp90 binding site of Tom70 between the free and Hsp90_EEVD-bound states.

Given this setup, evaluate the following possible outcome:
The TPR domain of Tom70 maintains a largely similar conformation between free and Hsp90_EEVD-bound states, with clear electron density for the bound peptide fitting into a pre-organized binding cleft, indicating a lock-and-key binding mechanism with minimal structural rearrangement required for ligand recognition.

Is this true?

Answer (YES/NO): YES